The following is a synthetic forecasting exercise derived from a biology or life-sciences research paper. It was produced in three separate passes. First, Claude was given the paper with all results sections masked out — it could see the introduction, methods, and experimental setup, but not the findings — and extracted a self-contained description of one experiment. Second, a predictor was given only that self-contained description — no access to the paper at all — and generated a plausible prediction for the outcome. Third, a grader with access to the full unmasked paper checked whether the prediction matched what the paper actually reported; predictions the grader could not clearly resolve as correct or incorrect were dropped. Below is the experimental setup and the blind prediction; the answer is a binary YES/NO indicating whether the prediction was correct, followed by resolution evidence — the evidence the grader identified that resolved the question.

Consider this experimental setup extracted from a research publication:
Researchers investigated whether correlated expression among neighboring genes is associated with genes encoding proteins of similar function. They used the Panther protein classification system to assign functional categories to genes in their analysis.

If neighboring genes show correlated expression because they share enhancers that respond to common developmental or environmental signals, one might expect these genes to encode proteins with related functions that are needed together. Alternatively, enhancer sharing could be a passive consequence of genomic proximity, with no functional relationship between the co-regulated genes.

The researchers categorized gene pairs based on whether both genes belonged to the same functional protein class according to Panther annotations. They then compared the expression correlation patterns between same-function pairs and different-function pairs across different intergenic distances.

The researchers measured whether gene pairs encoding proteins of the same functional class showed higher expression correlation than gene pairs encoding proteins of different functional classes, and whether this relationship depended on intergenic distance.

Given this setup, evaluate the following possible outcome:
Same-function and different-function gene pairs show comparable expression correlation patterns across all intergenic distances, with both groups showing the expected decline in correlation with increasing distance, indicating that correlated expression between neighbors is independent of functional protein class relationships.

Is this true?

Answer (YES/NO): YES